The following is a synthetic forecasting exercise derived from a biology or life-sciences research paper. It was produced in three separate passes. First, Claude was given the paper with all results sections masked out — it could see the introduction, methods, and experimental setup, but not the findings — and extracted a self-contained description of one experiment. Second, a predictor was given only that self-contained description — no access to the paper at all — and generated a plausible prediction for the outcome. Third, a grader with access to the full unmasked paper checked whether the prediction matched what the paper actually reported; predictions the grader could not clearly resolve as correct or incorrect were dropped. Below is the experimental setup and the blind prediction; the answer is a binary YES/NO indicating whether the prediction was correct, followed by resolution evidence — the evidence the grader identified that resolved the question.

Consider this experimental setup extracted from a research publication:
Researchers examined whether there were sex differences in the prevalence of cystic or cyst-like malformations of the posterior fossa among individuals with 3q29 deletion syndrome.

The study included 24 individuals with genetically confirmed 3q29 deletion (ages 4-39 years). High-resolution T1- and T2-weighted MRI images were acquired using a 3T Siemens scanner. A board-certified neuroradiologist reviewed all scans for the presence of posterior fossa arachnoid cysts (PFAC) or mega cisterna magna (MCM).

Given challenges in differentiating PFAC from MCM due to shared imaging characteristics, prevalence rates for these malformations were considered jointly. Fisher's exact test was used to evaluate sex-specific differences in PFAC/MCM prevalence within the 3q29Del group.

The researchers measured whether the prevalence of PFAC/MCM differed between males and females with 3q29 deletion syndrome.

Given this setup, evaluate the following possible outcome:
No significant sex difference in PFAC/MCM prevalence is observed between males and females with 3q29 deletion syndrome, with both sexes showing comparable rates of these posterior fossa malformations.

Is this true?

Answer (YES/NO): YES